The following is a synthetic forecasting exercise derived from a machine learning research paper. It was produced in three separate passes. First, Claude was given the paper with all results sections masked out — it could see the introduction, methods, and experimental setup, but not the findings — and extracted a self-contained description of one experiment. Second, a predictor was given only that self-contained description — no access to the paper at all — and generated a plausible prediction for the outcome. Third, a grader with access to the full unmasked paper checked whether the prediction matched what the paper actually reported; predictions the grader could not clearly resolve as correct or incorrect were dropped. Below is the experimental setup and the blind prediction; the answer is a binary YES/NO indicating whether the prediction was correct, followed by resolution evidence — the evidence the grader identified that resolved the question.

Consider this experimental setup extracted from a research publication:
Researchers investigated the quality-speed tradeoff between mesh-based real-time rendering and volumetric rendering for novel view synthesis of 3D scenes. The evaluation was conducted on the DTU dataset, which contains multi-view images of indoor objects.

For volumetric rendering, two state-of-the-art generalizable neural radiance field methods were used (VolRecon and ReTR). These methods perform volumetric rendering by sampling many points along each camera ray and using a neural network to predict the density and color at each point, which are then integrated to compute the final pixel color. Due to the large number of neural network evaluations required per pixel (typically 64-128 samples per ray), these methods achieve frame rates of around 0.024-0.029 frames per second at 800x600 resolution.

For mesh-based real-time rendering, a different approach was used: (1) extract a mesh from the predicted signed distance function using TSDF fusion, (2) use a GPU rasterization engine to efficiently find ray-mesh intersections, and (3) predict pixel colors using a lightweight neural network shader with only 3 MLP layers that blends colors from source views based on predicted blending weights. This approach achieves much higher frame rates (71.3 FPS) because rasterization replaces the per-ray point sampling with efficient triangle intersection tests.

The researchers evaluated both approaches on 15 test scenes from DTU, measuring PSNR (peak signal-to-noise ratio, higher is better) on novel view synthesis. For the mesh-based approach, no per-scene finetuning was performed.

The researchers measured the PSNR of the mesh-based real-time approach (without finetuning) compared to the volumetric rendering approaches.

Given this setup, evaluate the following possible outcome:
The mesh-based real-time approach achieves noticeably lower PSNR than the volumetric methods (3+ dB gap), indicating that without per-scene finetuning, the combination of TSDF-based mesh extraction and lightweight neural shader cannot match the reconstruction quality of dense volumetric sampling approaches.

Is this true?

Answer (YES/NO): NO